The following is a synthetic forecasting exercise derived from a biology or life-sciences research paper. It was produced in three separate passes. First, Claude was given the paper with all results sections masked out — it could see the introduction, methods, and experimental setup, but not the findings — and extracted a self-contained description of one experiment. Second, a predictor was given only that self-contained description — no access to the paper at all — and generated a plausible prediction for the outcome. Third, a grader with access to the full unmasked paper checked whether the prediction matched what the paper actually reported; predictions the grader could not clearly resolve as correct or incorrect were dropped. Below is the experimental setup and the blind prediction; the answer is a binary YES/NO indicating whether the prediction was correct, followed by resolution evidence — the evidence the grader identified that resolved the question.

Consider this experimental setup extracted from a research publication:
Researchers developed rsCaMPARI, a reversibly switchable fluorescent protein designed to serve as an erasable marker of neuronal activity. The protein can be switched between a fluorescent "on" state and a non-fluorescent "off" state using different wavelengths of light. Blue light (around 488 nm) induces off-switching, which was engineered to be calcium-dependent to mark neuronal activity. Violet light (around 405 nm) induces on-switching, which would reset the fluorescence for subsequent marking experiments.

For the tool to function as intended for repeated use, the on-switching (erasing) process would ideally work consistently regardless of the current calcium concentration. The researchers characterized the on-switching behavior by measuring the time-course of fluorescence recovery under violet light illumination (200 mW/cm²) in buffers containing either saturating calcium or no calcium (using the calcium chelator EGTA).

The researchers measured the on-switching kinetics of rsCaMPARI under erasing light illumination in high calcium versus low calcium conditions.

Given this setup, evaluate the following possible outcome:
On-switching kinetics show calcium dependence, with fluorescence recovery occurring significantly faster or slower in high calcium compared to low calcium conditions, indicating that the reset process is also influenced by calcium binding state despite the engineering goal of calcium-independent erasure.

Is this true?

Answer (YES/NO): NO